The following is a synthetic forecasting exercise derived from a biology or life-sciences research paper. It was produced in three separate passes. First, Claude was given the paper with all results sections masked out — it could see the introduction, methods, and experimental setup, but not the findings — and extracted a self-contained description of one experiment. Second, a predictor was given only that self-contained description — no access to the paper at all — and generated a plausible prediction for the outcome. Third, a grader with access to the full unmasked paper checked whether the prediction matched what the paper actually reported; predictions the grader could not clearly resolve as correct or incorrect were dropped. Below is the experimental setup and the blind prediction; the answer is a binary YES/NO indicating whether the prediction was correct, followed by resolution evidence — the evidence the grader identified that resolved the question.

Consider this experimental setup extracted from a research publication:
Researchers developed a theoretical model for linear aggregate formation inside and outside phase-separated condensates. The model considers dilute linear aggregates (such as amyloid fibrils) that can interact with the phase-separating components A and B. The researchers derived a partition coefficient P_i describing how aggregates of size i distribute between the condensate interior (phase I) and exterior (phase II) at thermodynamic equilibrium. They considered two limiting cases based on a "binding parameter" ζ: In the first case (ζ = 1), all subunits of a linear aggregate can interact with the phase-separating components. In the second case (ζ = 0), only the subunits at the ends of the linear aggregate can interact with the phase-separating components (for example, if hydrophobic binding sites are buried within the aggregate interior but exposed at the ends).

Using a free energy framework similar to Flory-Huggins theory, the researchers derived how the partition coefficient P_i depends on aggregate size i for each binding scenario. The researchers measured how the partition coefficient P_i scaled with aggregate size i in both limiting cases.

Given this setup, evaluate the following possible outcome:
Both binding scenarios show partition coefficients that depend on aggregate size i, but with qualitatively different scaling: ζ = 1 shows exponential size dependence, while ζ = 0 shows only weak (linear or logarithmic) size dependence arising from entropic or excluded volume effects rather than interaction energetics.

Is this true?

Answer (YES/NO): NO